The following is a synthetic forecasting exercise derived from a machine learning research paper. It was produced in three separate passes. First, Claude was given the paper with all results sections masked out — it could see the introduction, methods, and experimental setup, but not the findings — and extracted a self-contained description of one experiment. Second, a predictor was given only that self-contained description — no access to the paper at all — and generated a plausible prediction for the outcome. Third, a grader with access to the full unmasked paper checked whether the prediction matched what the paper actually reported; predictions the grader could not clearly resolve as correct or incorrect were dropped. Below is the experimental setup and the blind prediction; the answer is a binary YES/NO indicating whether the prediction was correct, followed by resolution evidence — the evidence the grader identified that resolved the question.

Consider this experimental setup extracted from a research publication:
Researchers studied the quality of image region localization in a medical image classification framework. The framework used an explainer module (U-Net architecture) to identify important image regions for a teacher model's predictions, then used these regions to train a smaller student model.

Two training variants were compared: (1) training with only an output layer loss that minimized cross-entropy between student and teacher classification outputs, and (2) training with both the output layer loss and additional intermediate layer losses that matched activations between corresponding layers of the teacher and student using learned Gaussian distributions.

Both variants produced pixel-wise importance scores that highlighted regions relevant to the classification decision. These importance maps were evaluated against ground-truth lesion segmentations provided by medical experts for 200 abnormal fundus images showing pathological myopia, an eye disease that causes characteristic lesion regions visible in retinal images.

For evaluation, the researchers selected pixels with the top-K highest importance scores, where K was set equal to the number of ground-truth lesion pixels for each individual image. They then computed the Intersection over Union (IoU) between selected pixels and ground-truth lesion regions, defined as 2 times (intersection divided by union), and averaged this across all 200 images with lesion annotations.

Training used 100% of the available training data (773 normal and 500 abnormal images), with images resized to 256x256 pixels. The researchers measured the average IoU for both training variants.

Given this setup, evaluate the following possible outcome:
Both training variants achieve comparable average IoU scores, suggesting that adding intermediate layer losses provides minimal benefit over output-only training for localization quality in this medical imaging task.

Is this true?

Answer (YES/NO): NO